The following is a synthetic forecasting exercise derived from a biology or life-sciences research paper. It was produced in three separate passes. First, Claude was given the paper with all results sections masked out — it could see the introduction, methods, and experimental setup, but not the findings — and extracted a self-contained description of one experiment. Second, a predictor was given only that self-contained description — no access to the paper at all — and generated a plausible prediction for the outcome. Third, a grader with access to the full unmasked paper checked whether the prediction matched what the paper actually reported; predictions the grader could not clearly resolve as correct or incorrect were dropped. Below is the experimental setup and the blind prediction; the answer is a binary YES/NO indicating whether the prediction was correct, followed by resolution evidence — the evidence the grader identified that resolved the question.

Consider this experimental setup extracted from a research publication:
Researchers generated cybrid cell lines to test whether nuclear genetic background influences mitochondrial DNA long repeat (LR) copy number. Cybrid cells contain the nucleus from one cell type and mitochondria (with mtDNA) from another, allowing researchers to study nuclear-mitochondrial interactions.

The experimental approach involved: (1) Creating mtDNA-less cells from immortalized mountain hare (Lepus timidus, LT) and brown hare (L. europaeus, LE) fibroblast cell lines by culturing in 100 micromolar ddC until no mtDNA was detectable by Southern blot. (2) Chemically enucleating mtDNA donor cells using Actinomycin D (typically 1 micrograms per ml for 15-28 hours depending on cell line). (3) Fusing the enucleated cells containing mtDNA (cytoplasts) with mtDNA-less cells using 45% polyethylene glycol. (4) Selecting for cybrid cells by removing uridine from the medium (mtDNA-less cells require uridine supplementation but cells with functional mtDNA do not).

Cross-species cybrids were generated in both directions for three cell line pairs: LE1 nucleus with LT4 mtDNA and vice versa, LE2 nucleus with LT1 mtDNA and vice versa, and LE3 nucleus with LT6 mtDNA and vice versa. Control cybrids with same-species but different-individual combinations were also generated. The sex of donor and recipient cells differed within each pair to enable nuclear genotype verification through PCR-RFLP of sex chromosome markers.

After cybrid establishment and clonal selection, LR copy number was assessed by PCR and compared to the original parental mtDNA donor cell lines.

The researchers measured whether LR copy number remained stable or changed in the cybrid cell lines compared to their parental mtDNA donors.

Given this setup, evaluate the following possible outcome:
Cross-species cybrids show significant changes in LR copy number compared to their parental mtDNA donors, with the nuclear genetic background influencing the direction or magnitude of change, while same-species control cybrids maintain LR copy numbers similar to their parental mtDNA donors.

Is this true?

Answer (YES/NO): NO